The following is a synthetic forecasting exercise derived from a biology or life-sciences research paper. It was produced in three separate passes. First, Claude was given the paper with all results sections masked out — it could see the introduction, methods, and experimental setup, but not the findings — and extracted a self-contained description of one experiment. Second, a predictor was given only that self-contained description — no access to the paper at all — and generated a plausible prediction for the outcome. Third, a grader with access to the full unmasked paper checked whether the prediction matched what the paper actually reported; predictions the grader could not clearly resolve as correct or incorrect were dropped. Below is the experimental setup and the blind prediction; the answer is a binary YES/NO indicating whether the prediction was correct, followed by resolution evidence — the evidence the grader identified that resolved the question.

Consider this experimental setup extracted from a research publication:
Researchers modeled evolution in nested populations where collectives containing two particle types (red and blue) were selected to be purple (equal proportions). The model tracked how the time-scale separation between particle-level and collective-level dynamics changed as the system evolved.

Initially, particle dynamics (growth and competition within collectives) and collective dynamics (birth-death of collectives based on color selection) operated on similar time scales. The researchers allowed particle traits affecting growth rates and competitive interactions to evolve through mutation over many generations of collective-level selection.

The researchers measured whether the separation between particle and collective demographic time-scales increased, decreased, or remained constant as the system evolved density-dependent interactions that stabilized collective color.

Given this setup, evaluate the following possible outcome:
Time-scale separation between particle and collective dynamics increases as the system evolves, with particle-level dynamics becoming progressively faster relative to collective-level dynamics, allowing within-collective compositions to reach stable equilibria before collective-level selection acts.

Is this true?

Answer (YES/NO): YES